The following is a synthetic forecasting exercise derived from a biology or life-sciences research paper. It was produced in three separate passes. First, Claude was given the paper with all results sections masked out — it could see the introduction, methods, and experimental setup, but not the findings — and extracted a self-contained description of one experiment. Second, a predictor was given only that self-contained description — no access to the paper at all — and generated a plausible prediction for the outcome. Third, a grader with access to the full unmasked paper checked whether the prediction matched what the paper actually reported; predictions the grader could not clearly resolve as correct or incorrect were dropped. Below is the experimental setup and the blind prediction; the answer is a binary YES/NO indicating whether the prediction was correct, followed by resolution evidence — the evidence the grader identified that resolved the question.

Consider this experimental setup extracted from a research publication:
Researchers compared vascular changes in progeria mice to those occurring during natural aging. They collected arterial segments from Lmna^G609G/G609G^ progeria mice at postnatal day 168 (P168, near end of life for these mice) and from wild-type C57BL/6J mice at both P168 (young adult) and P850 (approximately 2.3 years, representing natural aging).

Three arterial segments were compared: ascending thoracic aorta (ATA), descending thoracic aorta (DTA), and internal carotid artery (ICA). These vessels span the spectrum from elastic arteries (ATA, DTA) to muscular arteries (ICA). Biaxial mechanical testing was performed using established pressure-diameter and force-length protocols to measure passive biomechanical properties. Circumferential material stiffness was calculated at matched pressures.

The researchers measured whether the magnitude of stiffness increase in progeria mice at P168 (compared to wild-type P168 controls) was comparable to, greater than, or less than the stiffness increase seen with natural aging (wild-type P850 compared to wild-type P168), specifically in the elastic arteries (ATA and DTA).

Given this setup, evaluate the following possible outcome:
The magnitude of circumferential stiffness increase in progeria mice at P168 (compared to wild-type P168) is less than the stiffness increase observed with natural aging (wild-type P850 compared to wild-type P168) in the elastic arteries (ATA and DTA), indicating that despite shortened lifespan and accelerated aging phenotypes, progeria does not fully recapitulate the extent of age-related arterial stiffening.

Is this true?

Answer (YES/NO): YES